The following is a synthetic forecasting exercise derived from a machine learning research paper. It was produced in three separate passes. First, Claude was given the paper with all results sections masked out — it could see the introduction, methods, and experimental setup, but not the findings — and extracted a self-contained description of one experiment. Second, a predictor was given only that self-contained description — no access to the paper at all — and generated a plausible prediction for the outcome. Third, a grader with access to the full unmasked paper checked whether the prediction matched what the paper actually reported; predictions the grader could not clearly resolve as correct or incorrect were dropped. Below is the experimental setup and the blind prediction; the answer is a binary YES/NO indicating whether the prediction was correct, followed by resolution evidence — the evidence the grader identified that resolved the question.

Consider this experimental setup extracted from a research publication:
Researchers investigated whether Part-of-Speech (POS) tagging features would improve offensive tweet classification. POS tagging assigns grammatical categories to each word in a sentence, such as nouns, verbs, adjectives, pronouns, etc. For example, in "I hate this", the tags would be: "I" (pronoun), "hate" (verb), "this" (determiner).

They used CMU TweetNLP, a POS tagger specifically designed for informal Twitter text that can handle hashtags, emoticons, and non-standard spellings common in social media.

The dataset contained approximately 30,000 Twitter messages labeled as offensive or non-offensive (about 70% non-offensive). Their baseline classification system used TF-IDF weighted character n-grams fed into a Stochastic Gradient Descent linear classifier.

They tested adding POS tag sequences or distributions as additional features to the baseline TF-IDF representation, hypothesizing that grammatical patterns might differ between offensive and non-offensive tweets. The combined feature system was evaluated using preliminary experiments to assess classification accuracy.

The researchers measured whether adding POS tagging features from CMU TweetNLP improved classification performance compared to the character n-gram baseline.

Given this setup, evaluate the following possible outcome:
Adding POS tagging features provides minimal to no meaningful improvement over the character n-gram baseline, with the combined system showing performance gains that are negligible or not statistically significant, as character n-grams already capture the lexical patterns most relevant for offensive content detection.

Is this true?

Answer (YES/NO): YES